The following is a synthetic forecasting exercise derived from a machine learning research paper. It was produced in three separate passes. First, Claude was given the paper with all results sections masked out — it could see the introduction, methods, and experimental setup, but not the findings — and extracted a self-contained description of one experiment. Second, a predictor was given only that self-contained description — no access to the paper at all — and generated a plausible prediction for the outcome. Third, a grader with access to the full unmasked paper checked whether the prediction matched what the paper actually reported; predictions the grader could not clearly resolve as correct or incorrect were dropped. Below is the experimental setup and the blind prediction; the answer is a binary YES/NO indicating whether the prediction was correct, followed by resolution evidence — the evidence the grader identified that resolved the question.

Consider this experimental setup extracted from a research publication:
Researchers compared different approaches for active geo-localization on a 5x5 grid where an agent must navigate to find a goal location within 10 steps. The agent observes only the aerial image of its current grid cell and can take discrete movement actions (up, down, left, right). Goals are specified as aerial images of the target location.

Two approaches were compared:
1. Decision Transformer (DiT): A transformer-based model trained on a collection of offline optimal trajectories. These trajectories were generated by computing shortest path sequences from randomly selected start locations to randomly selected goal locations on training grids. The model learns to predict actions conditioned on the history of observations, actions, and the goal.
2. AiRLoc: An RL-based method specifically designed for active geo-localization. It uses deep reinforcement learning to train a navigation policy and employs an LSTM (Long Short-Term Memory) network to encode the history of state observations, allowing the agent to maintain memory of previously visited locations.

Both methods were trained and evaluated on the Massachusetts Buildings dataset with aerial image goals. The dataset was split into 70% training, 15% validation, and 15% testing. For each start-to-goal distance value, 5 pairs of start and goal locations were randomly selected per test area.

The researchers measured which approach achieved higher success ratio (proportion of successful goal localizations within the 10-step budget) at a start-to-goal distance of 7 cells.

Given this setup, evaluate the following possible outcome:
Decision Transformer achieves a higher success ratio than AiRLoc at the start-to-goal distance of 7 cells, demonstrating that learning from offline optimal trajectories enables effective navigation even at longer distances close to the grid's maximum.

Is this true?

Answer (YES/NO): YES